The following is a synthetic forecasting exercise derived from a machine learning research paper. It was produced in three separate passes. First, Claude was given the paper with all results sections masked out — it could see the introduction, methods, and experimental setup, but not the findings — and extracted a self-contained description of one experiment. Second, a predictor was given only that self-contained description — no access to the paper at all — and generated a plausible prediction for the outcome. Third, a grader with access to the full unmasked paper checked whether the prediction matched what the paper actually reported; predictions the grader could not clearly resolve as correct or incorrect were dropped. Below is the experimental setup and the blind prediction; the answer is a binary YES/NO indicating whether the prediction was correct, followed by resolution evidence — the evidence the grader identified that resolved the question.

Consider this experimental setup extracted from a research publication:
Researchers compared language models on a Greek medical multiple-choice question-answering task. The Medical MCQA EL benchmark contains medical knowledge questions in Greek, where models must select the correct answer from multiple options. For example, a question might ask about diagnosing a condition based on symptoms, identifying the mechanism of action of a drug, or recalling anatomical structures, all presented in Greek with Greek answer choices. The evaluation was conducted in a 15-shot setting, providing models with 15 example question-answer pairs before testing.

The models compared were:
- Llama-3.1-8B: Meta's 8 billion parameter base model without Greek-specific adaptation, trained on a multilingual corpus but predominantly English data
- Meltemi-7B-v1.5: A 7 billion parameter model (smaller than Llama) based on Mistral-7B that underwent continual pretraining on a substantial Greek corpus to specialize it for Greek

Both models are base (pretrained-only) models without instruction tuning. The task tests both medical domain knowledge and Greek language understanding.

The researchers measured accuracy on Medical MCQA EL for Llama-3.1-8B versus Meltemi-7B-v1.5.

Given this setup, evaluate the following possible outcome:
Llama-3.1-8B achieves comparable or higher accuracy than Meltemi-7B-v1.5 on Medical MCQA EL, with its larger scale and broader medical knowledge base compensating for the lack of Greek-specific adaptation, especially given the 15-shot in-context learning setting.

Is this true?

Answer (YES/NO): NO